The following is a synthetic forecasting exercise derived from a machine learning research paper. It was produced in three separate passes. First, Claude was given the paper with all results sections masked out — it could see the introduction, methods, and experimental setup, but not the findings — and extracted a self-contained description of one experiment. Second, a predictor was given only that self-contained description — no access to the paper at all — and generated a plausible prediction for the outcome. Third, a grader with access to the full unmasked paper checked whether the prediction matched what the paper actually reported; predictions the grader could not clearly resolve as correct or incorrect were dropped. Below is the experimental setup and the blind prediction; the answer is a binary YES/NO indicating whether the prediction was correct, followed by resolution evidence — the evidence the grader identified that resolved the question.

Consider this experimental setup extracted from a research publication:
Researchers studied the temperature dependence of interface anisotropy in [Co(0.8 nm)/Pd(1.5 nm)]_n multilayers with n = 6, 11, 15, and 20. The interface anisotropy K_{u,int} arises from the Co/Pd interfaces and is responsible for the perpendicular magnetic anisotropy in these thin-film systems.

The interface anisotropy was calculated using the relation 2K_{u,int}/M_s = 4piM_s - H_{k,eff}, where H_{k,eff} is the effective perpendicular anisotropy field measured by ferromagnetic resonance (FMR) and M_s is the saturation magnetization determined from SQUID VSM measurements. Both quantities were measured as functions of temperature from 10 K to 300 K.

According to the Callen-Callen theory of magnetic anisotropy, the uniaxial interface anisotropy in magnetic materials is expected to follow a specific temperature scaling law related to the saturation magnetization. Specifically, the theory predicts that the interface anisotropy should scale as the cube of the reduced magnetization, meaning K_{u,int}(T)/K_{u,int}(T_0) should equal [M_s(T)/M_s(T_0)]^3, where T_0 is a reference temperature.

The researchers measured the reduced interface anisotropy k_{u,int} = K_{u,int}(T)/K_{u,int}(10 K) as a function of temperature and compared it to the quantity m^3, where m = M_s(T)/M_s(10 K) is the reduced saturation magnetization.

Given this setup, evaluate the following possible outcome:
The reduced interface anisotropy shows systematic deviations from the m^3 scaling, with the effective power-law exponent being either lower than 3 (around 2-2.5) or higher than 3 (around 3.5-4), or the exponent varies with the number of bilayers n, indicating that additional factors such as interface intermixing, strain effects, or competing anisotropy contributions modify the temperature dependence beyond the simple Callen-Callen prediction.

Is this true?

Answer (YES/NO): NO